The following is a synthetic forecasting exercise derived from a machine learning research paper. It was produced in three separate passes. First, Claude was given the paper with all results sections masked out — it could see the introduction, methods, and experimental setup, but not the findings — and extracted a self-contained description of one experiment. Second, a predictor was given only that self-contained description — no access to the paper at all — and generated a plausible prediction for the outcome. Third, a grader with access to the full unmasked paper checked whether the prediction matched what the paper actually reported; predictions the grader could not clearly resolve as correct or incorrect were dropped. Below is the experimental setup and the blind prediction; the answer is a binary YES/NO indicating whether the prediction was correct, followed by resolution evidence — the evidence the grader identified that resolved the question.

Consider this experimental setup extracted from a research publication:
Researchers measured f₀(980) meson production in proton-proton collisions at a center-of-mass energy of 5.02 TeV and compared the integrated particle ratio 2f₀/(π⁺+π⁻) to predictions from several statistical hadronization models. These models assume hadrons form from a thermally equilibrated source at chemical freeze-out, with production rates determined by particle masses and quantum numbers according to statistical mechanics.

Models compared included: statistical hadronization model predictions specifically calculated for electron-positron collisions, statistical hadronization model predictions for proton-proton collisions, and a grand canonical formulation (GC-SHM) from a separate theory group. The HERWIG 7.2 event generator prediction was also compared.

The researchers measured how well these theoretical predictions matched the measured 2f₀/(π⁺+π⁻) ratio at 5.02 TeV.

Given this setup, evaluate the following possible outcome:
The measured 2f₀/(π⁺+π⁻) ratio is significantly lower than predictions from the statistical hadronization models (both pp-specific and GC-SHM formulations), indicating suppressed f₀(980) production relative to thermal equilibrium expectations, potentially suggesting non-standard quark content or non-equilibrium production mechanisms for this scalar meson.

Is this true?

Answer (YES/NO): NO